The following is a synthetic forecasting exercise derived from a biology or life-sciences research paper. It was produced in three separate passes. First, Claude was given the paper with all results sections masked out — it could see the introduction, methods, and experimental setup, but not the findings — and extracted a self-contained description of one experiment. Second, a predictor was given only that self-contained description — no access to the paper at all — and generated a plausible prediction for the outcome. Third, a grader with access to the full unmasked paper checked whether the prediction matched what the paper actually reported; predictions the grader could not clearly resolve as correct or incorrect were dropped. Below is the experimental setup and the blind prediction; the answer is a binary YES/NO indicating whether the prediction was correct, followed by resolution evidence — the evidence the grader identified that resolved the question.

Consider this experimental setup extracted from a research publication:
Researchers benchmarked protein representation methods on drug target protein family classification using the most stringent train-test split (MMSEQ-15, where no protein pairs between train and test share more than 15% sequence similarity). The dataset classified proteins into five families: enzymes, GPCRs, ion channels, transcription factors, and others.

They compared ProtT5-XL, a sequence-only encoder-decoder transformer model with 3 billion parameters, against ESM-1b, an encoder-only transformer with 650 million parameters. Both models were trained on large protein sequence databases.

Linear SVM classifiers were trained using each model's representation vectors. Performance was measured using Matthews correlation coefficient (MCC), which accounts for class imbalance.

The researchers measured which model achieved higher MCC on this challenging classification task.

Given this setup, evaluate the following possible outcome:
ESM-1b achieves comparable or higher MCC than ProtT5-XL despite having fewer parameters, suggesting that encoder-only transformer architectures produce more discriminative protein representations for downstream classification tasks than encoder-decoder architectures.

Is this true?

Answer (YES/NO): NO